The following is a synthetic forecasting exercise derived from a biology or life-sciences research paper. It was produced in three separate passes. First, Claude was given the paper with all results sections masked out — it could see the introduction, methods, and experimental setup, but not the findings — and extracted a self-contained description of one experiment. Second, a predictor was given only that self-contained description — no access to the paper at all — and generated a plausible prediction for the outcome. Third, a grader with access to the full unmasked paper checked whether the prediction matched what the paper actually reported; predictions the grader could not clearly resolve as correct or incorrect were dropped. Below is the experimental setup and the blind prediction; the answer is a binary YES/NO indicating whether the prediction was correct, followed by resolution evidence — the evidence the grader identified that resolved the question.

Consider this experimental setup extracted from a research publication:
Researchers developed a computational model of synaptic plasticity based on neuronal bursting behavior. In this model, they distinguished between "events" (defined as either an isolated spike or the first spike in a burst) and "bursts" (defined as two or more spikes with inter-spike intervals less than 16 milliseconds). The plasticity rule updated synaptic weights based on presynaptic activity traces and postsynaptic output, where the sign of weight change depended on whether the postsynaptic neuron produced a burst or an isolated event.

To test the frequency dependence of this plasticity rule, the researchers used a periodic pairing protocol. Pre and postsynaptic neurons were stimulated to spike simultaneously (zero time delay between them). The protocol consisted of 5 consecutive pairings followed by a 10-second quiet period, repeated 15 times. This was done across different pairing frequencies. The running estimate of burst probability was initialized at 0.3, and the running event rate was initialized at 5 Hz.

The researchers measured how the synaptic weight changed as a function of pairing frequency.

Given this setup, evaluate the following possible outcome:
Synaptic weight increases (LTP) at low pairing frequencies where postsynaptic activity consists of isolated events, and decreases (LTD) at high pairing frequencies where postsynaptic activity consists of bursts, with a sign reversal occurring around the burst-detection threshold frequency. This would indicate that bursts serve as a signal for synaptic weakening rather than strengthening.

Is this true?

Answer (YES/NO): NO